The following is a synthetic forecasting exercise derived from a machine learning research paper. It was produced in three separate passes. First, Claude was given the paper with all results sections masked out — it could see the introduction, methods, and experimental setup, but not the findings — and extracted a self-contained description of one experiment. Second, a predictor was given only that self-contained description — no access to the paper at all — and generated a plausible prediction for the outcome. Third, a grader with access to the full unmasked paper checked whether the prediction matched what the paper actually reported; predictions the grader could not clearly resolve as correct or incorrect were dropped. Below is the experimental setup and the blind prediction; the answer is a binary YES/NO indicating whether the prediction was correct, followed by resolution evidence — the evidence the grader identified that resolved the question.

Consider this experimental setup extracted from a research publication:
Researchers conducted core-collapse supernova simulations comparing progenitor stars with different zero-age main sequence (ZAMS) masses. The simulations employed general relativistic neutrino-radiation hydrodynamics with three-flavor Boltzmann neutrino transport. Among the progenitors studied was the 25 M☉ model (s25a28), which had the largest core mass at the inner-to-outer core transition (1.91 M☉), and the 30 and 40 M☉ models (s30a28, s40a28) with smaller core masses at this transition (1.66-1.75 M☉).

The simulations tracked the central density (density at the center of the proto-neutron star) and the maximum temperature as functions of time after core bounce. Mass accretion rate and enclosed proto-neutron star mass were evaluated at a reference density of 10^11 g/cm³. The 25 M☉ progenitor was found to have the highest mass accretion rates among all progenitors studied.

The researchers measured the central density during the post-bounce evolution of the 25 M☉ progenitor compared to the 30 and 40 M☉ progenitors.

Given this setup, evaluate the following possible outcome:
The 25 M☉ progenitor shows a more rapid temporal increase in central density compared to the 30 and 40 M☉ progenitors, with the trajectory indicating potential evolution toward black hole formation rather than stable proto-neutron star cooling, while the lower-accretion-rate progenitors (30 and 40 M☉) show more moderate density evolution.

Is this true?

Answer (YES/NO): NO